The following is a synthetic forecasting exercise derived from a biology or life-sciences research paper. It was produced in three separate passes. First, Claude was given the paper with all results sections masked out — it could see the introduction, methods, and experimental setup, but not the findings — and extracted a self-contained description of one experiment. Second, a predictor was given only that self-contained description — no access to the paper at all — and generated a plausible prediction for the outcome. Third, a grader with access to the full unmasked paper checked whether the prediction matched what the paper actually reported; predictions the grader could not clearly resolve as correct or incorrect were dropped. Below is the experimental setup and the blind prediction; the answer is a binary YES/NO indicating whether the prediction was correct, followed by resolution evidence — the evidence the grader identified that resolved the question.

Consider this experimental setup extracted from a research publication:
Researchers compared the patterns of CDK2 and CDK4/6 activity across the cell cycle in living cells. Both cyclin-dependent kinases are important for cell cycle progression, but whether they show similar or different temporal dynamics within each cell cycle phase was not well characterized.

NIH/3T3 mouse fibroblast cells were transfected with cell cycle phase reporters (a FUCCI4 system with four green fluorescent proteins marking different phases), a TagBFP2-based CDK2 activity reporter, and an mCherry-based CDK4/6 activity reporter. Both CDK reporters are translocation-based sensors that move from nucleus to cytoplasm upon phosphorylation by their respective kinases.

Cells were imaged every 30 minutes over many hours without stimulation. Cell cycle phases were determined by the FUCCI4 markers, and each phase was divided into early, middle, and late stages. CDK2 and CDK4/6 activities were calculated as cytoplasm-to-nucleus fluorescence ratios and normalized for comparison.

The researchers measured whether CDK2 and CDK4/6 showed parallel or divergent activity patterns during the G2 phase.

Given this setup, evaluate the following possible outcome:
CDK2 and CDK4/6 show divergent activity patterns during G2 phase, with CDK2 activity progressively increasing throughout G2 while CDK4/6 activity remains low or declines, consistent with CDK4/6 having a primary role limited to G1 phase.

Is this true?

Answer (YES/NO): NO